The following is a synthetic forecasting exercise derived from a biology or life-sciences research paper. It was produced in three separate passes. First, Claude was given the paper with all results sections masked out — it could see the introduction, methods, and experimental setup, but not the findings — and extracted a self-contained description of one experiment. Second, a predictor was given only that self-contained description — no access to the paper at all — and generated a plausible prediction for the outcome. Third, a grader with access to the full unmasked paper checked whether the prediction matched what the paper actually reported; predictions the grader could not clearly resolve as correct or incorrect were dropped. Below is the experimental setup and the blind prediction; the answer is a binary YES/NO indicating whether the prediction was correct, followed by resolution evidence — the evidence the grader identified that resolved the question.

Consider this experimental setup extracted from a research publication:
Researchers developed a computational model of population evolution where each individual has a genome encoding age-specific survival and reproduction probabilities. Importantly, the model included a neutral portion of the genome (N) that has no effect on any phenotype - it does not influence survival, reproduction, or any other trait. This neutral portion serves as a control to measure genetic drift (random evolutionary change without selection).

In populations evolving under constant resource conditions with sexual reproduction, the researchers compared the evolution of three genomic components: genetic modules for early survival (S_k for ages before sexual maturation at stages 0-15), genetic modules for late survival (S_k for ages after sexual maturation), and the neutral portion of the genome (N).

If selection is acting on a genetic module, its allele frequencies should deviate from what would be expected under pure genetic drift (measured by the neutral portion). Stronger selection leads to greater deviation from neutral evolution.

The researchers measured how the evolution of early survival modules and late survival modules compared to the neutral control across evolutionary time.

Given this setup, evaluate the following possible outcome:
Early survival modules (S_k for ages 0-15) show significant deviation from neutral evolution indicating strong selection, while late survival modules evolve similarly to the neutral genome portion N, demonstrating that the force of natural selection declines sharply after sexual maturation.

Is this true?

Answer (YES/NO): NO